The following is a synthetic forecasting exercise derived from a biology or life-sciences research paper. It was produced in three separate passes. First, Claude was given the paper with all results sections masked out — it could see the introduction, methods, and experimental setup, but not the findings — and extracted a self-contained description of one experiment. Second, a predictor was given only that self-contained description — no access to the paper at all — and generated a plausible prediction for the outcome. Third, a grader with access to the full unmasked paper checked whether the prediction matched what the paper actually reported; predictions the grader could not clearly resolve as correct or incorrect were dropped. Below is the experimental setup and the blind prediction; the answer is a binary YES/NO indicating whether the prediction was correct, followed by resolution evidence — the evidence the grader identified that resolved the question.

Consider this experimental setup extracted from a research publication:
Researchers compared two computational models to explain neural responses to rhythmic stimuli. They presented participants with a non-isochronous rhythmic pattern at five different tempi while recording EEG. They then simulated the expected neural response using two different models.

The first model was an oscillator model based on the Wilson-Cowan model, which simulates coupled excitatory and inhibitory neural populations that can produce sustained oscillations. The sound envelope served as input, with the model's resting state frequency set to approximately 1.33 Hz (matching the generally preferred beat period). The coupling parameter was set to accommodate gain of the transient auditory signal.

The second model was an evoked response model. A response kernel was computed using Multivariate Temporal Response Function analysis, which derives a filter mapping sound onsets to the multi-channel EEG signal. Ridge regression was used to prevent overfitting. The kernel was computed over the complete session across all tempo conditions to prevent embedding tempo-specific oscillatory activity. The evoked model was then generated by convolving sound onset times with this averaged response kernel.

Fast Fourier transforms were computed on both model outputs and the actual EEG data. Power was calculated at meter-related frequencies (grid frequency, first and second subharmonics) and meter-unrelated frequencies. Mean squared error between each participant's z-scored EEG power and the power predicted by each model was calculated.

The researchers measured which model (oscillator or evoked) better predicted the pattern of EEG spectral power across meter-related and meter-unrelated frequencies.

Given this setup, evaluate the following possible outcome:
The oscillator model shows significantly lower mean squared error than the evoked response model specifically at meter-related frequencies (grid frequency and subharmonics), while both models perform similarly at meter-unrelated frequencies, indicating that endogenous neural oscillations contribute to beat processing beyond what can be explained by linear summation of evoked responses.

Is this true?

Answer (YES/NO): NO